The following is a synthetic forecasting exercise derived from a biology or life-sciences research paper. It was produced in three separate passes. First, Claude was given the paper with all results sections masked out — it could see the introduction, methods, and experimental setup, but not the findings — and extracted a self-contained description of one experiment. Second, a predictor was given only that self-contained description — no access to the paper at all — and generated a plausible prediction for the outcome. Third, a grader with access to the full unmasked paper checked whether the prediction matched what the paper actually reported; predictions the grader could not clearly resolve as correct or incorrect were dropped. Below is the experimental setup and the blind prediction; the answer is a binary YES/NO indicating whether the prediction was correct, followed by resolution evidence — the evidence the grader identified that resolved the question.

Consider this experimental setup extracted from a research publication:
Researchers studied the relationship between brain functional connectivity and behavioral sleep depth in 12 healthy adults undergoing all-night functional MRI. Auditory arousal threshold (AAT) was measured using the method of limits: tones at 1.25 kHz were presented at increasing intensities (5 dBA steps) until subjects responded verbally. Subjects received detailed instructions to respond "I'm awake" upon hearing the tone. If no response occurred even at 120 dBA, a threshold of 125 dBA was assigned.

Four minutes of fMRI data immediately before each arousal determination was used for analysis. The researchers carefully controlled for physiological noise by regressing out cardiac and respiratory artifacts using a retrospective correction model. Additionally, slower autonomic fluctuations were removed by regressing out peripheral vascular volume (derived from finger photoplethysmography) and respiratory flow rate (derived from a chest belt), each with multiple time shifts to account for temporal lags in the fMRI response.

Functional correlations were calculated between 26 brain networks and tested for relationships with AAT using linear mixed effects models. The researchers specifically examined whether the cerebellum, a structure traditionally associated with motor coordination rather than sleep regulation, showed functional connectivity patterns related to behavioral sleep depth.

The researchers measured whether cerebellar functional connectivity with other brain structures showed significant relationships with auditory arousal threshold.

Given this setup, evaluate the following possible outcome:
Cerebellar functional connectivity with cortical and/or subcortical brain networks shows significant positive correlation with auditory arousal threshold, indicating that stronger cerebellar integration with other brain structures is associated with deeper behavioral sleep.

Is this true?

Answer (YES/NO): NO